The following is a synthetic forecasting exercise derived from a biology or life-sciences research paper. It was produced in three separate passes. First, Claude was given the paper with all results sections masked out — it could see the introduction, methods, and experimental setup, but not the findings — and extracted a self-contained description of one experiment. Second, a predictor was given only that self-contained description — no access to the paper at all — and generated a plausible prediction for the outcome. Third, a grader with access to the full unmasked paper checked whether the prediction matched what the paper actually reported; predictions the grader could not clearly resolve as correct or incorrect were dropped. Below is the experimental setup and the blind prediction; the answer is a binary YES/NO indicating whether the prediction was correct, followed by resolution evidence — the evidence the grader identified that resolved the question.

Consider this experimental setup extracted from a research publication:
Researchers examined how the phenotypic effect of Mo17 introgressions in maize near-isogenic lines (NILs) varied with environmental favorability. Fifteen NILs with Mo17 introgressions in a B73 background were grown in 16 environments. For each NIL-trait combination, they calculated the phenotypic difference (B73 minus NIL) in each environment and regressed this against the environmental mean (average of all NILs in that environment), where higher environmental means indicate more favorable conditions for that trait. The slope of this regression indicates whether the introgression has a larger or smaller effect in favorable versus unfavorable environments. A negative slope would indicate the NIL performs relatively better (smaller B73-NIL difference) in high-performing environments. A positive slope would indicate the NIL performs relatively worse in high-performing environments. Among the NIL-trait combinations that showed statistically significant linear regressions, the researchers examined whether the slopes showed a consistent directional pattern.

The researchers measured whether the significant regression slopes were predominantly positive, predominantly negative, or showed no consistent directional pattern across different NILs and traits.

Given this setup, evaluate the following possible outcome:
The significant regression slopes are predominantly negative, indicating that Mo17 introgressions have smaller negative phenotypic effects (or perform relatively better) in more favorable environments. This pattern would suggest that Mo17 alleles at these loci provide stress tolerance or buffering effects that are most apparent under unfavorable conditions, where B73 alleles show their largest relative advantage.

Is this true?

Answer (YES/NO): NO